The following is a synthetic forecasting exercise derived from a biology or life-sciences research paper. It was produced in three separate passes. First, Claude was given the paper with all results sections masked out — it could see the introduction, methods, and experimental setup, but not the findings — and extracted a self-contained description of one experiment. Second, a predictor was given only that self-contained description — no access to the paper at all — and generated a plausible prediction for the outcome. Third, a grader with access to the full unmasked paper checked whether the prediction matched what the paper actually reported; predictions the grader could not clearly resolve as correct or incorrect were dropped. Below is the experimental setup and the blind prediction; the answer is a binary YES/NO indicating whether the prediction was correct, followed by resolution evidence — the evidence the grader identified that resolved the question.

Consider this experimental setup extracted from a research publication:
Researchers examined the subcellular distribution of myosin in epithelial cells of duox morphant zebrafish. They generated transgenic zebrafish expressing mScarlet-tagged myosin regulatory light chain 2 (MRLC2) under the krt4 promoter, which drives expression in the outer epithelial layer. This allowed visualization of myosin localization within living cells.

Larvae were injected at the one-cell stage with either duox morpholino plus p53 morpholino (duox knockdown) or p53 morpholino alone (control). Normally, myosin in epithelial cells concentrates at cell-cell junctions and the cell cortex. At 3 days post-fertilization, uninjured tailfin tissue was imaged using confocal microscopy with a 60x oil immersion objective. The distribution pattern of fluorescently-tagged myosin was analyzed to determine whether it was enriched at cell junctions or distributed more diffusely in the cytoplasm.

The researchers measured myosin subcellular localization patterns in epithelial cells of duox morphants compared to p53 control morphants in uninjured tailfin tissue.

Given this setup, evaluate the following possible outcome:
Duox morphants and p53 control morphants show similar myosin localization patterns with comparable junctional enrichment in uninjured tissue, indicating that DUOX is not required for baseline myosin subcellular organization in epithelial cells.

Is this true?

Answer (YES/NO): NO